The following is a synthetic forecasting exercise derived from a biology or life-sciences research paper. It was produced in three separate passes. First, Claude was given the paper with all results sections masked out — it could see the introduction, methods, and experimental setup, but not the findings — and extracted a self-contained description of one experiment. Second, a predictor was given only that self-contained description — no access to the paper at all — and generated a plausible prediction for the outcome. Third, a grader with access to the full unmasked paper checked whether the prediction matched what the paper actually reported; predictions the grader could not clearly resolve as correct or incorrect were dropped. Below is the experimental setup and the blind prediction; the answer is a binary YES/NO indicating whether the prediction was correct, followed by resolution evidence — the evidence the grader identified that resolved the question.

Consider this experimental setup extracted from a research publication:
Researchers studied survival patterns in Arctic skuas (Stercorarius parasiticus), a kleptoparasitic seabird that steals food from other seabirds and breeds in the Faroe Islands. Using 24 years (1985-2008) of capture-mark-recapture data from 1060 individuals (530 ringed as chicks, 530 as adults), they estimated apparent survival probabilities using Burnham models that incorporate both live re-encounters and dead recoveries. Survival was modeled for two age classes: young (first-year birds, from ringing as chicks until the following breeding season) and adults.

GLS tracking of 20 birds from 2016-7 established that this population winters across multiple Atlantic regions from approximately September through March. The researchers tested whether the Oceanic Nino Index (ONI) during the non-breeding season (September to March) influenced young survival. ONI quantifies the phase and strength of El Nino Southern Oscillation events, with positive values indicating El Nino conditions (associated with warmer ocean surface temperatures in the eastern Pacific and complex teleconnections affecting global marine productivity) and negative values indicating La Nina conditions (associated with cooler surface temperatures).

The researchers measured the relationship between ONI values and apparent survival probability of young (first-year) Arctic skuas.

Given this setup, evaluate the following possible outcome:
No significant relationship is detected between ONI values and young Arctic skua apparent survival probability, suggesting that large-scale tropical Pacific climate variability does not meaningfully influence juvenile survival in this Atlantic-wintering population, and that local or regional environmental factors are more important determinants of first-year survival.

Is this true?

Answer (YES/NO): NO